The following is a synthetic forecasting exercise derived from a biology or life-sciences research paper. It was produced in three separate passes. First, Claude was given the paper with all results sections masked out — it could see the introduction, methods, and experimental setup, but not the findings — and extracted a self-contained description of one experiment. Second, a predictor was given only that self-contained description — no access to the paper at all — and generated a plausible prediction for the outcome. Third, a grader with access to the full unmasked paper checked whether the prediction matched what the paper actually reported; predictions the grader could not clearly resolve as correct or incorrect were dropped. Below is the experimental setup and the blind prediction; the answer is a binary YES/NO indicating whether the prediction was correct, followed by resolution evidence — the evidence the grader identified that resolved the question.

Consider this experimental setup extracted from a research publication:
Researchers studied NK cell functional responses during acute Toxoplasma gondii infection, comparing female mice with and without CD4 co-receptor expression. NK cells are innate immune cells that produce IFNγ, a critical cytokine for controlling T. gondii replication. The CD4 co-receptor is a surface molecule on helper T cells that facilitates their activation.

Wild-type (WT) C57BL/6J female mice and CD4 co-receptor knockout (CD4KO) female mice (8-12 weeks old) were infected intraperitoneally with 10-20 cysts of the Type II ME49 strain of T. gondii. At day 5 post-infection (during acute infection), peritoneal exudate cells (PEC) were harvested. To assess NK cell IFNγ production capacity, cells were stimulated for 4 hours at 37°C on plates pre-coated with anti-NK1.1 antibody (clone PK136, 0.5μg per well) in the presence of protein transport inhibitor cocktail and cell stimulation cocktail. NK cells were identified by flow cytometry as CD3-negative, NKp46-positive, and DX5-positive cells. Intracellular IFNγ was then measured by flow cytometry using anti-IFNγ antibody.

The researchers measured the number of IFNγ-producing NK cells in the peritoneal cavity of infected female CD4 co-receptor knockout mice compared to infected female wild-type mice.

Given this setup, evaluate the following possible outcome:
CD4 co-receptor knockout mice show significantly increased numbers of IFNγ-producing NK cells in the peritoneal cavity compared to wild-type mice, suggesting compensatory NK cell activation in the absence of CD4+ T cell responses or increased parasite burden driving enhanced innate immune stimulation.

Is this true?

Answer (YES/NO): NO